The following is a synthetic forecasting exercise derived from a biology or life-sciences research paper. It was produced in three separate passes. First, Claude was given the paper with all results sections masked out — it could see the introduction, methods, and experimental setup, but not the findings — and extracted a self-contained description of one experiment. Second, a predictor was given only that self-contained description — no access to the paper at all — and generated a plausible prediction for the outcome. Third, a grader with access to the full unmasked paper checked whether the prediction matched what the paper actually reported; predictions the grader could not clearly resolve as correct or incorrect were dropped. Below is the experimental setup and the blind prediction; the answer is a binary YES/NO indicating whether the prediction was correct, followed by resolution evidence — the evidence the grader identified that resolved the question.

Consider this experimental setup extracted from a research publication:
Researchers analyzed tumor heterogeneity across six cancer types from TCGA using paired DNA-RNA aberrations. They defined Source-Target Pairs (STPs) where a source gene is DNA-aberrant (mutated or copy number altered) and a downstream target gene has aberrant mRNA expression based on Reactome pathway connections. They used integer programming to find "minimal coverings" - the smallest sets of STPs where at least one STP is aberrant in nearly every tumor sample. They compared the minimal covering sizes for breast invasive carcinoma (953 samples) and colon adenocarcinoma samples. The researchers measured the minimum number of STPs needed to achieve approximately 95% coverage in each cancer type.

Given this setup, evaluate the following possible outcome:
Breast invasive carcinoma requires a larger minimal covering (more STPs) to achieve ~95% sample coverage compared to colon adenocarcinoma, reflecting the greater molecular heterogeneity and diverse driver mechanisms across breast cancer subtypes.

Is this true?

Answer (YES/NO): YES